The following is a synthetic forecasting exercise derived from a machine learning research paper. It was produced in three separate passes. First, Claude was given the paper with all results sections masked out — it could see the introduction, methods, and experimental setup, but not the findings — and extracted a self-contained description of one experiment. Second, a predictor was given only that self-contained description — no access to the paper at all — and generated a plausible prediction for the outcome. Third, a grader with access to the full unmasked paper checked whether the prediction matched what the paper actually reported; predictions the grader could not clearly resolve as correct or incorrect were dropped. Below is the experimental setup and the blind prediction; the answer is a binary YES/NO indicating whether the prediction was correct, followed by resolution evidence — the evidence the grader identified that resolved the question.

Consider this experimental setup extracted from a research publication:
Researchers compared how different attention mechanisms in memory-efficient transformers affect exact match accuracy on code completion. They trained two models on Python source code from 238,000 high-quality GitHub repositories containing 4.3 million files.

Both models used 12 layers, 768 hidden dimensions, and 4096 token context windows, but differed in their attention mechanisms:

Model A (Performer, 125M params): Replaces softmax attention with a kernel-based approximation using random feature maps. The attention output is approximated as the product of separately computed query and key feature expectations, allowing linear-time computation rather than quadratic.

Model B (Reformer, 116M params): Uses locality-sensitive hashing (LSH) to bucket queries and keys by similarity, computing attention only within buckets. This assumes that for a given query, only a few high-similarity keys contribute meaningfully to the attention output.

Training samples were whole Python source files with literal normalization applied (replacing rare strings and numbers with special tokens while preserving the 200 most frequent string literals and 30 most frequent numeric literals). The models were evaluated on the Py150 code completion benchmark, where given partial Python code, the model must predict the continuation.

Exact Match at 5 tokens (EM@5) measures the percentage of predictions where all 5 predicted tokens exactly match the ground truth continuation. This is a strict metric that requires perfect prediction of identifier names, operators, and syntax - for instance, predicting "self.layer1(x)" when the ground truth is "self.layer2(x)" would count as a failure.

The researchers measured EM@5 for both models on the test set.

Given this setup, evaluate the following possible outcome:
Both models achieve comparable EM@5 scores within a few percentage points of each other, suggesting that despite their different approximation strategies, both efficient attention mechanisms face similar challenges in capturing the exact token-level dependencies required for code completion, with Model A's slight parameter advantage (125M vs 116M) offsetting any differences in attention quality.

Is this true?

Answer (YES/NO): NO